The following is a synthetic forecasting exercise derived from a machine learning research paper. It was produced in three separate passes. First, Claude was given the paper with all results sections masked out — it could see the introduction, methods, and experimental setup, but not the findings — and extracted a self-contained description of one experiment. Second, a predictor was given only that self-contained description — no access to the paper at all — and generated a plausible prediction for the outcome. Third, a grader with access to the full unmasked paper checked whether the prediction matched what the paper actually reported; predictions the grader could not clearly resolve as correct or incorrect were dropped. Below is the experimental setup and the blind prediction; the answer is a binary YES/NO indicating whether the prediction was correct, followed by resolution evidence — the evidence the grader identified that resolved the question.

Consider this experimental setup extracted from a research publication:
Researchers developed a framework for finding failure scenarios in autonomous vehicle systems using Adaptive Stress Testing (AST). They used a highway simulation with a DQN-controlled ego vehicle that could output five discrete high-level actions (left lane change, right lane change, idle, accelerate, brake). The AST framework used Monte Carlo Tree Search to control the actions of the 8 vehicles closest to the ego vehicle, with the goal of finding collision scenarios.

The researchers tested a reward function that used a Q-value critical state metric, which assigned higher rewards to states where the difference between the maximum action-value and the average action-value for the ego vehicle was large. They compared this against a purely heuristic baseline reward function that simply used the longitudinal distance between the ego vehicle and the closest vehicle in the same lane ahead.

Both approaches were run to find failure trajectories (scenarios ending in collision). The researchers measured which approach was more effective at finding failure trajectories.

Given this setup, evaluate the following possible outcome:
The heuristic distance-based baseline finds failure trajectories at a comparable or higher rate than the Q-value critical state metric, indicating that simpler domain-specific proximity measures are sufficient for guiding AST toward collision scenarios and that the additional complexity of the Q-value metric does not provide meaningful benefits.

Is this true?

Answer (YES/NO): YES